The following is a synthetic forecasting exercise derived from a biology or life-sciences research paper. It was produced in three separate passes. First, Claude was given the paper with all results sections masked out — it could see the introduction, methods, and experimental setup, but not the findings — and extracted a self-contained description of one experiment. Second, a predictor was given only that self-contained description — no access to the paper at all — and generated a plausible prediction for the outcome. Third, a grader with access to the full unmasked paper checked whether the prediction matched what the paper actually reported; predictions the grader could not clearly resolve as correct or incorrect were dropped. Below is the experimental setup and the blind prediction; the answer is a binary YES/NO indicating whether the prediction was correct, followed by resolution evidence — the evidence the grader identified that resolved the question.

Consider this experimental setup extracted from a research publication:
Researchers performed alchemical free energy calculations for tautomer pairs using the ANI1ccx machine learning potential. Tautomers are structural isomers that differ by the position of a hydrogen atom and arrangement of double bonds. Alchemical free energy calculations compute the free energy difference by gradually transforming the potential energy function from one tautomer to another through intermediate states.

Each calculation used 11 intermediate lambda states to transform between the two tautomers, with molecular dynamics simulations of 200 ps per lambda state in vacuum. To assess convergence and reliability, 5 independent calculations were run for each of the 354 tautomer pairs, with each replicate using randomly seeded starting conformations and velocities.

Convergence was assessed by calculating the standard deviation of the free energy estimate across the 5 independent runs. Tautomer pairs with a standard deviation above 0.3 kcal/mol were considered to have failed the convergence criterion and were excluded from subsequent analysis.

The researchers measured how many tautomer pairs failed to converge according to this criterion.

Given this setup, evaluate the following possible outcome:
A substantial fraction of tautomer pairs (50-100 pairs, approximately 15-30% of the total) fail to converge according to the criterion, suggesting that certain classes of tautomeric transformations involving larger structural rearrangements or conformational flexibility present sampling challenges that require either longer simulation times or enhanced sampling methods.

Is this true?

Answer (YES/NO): YES